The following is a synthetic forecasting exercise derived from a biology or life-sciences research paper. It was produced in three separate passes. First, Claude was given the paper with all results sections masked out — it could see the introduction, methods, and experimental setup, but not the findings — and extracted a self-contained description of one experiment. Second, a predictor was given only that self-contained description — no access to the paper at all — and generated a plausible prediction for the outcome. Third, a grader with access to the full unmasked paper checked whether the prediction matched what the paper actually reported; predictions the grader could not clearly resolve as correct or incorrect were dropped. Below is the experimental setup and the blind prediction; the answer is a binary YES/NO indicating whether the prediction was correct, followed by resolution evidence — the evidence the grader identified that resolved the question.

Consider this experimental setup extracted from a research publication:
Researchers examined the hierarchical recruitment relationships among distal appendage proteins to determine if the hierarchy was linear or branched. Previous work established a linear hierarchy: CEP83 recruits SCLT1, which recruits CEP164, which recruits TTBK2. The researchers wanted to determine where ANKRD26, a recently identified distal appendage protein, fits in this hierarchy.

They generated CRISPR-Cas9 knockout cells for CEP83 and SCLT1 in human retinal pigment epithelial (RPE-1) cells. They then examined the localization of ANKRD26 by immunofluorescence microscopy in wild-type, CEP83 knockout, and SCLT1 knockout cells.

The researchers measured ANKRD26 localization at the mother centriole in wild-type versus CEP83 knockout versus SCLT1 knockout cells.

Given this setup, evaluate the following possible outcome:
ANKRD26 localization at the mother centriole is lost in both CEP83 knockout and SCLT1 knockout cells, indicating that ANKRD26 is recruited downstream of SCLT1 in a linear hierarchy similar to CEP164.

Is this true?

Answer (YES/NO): YES